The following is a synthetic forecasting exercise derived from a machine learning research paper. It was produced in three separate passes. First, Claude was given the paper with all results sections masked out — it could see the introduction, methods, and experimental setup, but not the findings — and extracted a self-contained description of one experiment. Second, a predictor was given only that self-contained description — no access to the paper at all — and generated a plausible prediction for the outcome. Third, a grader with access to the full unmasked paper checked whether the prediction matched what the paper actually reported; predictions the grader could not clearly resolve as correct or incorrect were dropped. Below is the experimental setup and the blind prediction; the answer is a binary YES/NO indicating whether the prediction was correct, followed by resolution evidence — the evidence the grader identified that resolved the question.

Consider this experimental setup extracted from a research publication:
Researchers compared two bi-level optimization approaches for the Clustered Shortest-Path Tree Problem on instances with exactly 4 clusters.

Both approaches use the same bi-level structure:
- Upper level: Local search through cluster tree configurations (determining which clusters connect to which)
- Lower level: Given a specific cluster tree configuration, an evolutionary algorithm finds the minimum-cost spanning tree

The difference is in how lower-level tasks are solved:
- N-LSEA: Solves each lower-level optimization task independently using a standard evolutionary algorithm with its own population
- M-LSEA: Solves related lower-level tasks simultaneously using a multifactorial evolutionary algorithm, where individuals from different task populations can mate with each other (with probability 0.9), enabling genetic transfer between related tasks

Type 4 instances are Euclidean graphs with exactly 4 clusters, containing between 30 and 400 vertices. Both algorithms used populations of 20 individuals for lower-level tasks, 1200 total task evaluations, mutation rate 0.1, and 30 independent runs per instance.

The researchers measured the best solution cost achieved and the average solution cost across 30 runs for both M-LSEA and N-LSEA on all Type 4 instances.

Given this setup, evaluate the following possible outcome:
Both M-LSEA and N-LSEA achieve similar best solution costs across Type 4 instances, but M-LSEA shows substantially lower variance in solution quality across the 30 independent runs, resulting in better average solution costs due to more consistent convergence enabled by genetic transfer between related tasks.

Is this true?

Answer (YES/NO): NO